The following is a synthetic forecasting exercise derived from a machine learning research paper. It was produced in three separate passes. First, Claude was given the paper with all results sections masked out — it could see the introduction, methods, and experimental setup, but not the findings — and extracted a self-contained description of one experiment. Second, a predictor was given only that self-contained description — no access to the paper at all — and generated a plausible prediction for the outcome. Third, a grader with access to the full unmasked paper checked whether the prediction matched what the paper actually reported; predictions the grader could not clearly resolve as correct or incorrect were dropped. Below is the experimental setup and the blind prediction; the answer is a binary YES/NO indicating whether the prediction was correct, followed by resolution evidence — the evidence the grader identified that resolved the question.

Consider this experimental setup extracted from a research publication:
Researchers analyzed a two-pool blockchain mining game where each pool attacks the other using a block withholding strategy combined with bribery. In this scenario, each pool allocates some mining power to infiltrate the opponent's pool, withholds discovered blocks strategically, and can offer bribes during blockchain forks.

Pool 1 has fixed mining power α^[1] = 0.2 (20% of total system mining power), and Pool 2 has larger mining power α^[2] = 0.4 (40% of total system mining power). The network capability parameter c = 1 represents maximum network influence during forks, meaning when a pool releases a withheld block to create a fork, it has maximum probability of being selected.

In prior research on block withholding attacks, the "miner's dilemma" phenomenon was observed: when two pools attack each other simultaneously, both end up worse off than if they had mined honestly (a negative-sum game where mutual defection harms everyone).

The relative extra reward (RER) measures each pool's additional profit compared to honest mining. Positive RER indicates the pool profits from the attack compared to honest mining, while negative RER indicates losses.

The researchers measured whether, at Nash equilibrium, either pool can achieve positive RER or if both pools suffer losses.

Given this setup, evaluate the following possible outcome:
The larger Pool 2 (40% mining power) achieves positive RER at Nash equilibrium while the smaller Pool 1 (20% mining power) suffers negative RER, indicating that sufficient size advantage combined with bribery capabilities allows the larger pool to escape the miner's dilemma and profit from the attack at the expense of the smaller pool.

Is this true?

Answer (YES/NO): YES